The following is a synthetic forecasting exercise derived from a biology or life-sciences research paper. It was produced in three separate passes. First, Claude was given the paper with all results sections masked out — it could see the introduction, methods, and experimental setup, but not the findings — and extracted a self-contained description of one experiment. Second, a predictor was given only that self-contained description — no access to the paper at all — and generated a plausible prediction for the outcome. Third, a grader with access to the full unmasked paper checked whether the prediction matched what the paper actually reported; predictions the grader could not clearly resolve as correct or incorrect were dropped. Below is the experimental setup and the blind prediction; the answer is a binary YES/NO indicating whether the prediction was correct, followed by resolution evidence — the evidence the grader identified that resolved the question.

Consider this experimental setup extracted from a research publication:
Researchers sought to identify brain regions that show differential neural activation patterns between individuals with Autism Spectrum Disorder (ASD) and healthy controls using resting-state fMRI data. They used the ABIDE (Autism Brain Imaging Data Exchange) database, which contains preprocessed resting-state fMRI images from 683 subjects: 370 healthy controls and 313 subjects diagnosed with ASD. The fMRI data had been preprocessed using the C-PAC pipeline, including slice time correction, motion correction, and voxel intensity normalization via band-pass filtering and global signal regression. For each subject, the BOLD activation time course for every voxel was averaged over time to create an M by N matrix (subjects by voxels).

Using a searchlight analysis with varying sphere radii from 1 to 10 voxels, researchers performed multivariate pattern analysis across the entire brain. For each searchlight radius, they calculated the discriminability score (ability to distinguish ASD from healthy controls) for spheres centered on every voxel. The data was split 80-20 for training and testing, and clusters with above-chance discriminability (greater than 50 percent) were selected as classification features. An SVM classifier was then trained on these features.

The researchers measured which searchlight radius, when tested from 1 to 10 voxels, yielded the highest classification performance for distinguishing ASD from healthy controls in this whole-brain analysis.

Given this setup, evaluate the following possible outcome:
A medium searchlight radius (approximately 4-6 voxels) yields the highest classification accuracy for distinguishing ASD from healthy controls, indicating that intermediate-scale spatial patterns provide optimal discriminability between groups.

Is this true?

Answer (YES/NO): NO